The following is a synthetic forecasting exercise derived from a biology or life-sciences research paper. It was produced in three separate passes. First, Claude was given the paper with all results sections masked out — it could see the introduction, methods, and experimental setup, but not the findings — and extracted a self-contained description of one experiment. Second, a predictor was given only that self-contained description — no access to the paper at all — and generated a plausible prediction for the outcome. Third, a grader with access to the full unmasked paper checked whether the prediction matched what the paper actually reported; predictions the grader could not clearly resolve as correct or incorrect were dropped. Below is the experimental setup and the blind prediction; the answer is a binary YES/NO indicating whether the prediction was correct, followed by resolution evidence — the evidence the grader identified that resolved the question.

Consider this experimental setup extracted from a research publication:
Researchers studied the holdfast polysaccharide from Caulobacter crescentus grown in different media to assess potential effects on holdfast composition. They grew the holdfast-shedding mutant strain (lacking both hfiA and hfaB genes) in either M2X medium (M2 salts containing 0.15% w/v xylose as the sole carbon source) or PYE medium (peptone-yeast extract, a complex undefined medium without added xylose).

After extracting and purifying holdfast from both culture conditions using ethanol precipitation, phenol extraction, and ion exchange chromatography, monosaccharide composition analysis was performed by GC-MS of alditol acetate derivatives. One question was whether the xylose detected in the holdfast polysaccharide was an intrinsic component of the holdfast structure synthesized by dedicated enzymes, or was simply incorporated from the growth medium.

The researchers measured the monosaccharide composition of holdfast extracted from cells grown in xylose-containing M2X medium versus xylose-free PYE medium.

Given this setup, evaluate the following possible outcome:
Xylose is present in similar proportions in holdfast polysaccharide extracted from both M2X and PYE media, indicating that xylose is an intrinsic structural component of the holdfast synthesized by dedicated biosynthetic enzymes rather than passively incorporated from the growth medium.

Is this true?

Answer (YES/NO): YES